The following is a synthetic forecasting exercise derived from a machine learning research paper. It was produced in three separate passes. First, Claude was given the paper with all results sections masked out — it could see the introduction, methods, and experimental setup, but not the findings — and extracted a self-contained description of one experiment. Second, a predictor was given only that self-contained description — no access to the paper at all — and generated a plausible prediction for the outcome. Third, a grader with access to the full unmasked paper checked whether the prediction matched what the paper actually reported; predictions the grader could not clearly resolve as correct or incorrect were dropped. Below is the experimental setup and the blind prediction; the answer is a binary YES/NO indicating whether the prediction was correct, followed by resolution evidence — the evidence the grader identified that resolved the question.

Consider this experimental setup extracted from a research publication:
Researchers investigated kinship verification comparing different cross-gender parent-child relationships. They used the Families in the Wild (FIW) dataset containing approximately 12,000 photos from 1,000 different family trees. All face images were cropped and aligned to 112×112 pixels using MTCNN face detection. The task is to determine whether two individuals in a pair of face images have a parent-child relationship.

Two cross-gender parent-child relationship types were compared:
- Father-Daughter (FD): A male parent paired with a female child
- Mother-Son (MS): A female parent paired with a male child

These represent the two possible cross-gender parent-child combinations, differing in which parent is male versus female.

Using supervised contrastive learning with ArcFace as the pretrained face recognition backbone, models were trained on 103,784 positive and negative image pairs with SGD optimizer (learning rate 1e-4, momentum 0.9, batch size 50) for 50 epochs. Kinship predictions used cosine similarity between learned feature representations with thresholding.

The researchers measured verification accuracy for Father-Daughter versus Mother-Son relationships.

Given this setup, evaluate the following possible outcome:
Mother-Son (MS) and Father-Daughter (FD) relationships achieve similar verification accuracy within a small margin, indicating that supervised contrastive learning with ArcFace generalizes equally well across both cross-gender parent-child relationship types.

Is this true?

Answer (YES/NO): YES